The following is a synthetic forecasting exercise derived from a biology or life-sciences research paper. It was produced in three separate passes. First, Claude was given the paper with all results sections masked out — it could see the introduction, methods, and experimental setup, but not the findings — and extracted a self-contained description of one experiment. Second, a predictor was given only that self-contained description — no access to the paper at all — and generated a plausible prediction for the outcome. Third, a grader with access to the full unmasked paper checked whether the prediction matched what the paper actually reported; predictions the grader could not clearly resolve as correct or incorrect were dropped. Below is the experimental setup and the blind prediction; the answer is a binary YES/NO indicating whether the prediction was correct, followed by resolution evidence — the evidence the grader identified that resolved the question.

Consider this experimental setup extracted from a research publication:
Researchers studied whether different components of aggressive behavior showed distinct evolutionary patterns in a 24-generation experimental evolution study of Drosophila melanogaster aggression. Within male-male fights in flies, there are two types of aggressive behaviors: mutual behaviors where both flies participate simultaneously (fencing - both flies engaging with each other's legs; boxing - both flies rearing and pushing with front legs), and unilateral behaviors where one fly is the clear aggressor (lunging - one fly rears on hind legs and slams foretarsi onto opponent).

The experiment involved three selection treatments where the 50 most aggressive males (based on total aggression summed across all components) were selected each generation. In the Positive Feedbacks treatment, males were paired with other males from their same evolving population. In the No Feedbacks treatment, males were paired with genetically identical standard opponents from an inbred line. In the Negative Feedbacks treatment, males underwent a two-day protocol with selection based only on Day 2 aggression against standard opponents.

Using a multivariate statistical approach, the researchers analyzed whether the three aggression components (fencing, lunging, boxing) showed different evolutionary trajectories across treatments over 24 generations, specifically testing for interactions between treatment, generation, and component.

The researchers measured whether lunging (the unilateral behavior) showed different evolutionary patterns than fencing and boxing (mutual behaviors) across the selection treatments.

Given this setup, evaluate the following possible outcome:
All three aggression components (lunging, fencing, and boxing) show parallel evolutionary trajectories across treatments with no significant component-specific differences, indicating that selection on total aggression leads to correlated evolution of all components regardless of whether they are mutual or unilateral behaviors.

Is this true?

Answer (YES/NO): NO